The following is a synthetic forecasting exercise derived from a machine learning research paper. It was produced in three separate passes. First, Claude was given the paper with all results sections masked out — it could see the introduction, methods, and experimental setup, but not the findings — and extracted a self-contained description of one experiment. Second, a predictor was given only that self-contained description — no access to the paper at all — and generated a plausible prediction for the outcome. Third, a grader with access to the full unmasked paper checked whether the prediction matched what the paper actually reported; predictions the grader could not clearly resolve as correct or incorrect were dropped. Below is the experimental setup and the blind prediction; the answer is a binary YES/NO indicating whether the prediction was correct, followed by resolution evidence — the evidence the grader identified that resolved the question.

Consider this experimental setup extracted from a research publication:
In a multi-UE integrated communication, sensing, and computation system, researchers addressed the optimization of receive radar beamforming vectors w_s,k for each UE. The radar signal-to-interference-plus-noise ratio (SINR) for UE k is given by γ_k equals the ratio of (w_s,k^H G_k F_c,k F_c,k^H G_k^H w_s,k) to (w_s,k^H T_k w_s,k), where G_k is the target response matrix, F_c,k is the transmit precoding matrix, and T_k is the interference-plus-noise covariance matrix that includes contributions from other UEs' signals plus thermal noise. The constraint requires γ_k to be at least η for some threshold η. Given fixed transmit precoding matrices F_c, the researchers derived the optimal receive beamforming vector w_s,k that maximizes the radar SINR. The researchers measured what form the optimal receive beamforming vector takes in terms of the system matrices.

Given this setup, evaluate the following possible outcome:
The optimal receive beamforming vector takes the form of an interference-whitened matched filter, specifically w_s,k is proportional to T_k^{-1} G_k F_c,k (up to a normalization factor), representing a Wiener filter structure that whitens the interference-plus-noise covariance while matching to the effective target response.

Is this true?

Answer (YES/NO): NO